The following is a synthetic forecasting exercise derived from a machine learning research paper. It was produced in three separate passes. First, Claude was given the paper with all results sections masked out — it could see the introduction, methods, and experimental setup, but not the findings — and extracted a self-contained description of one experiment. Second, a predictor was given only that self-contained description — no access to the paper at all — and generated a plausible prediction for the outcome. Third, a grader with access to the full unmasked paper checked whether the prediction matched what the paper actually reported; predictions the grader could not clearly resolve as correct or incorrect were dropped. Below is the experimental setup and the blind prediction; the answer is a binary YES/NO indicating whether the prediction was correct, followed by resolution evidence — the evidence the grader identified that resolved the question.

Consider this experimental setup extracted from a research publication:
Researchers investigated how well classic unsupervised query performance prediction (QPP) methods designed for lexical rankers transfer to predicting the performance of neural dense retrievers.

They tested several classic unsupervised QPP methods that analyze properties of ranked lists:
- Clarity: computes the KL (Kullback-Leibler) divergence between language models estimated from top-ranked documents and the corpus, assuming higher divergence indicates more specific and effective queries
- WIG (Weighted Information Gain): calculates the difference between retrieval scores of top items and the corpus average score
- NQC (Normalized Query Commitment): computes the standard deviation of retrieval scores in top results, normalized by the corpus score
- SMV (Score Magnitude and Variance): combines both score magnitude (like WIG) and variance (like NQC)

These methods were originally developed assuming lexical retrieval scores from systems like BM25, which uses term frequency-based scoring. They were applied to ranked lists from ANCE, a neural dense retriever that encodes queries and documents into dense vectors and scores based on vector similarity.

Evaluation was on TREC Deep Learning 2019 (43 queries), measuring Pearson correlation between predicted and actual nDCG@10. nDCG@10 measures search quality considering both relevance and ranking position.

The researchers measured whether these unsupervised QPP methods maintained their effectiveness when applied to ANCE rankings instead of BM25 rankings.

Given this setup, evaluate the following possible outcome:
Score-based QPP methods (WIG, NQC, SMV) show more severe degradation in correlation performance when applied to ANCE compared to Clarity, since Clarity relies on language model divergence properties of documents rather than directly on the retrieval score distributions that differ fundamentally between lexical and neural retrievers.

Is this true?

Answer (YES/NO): NO